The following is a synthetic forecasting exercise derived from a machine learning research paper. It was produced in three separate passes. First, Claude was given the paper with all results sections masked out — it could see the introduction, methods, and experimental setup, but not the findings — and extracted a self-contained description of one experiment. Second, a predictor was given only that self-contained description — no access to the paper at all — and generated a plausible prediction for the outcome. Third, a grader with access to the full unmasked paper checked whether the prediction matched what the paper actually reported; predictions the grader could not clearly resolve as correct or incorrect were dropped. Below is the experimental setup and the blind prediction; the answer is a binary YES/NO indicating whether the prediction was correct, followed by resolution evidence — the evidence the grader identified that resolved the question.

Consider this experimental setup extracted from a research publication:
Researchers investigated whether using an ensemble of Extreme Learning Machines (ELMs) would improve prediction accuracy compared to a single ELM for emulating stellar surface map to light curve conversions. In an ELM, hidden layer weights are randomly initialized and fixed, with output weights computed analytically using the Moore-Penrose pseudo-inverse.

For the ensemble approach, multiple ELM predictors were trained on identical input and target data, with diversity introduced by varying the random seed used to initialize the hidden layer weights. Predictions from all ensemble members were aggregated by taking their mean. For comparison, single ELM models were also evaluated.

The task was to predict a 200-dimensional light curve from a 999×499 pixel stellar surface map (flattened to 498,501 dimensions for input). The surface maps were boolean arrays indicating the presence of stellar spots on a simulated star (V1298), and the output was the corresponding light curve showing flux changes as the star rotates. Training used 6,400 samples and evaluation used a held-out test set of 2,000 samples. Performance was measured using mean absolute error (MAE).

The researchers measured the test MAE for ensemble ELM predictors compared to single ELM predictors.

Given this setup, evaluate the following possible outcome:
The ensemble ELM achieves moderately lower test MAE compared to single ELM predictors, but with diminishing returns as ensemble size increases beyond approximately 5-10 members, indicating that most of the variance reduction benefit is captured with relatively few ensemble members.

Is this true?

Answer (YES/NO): NO